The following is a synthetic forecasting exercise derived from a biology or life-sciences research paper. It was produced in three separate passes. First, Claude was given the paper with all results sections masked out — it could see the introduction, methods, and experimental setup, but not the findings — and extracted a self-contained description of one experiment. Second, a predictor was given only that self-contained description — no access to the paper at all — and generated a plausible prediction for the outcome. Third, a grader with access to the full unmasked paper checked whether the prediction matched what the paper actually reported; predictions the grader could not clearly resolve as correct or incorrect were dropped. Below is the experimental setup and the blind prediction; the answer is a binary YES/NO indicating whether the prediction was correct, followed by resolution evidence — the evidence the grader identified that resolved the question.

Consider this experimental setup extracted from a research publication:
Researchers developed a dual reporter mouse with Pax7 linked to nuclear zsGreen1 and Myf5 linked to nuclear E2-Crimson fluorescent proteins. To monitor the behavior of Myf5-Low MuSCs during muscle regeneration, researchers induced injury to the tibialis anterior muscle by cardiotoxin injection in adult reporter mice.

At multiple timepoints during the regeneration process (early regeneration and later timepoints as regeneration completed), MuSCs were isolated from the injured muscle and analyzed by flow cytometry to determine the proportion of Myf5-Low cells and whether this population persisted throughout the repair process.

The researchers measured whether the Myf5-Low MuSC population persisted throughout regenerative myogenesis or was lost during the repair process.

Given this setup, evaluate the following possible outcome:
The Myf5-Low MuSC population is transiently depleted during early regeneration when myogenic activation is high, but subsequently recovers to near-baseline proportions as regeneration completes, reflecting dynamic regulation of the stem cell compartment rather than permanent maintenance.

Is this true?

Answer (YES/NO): NO